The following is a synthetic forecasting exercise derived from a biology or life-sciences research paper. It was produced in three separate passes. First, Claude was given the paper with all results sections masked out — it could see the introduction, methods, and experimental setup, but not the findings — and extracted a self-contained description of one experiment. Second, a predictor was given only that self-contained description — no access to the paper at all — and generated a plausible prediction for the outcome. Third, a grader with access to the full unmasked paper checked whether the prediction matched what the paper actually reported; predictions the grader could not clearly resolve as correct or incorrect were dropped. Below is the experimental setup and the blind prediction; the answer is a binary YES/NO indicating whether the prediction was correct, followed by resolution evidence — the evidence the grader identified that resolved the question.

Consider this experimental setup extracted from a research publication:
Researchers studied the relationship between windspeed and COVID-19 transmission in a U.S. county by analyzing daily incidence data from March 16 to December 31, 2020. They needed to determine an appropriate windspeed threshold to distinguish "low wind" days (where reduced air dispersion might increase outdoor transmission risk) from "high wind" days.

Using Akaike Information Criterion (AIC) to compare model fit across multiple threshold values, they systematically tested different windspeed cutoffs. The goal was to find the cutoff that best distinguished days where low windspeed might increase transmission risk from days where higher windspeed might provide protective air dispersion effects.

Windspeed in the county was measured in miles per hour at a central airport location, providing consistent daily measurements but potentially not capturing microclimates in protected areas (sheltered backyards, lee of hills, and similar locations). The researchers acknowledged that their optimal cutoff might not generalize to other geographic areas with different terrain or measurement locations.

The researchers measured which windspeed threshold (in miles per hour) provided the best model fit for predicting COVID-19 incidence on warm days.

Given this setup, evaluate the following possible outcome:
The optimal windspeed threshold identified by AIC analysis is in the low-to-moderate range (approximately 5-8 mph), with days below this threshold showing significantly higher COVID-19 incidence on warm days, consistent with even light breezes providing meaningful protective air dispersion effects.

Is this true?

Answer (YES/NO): YES